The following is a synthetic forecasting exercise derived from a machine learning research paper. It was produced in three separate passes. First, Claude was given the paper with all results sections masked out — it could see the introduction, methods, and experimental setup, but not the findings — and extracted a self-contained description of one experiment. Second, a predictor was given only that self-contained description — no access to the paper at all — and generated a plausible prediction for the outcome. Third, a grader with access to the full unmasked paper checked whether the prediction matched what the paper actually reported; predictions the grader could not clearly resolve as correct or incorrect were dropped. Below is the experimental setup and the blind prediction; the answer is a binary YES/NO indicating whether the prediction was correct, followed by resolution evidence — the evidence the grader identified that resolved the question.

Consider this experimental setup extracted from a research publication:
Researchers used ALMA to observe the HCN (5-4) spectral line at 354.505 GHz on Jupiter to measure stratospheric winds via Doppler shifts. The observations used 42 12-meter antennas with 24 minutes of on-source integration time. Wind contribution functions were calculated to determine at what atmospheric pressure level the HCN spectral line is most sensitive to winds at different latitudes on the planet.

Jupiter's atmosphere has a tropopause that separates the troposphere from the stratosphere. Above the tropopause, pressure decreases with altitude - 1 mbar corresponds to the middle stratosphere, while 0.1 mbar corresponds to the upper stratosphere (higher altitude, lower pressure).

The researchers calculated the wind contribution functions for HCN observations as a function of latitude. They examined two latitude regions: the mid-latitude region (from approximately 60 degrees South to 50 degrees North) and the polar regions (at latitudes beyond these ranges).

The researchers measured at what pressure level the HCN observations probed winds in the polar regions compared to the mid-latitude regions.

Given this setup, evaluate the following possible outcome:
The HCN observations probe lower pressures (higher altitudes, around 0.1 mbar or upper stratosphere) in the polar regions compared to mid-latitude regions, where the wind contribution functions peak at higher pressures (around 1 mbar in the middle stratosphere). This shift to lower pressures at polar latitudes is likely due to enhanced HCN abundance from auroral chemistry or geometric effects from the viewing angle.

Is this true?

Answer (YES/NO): NO